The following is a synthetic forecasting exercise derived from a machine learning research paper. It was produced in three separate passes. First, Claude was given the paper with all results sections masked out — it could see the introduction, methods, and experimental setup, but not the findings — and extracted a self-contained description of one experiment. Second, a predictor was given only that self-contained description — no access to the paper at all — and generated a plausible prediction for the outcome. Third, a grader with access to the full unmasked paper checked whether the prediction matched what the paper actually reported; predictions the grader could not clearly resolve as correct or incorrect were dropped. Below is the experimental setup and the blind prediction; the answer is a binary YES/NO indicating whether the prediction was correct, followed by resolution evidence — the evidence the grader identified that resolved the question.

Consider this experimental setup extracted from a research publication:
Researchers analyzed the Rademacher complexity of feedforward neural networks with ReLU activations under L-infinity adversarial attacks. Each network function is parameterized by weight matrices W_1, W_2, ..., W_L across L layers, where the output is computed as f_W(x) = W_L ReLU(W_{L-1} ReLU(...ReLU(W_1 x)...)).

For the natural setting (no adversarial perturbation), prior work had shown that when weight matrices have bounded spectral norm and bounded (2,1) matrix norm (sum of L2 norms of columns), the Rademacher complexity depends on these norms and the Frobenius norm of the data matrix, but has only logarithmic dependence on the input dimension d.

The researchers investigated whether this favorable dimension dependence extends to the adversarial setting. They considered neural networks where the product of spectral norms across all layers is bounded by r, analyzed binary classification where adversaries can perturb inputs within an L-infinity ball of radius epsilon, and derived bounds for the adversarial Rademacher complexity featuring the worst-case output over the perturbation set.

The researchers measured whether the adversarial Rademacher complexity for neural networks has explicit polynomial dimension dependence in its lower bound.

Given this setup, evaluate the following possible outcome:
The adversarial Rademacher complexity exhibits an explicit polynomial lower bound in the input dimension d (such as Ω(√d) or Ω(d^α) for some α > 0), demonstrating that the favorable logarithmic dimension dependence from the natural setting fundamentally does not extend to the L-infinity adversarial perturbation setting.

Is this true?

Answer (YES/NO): YES